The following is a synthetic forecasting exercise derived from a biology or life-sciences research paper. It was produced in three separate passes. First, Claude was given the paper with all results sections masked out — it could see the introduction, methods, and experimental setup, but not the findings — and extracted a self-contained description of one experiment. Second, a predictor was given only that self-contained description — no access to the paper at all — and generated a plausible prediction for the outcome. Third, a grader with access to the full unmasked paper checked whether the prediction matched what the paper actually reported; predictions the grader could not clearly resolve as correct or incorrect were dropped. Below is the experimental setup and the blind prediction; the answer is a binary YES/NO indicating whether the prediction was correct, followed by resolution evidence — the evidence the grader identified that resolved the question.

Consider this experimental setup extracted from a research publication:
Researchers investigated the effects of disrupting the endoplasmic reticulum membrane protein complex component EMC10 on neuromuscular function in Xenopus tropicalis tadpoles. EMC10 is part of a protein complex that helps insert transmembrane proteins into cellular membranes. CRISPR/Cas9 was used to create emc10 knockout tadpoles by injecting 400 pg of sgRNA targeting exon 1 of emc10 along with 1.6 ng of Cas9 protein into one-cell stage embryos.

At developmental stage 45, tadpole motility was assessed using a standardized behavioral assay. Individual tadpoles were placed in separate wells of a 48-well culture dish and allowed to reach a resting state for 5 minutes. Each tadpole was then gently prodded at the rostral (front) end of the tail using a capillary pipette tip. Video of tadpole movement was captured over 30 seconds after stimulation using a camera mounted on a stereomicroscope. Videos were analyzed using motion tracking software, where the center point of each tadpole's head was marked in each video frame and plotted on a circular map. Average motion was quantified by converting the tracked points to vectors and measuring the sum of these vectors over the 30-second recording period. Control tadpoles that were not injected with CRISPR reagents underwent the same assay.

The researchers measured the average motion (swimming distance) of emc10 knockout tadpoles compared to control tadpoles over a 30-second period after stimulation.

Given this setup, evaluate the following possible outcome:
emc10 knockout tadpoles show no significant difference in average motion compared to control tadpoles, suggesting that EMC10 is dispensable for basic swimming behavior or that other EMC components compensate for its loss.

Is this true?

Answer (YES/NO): NO